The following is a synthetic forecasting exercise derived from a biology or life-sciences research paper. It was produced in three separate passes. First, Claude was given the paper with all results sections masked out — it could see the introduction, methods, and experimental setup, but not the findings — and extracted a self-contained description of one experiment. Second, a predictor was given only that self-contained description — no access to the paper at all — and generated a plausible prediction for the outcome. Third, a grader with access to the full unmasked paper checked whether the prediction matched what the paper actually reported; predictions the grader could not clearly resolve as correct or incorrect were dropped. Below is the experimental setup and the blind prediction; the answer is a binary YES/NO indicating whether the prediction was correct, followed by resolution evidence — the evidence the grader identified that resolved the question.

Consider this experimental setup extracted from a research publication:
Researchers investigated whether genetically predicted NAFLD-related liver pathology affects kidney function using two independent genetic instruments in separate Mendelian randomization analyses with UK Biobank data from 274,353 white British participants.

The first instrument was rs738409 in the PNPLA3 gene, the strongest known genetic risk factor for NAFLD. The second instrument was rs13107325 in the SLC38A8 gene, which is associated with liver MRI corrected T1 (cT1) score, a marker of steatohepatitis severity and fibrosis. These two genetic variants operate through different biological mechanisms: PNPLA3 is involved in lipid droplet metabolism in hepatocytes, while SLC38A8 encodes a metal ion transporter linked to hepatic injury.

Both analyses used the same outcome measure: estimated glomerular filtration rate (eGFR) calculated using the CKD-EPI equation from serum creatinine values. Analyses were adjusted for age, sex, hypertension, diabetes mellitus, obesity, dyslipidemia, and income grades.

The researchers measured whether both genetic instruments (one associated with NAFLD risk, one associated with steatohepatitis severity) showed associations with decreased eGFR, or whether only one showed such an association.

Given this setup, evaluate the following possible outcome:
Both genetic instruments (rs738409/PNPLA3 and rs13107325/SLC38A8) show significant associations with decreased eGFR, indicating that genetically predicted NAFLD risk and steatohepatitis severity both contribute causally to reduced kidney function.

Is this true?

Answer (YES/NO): YES